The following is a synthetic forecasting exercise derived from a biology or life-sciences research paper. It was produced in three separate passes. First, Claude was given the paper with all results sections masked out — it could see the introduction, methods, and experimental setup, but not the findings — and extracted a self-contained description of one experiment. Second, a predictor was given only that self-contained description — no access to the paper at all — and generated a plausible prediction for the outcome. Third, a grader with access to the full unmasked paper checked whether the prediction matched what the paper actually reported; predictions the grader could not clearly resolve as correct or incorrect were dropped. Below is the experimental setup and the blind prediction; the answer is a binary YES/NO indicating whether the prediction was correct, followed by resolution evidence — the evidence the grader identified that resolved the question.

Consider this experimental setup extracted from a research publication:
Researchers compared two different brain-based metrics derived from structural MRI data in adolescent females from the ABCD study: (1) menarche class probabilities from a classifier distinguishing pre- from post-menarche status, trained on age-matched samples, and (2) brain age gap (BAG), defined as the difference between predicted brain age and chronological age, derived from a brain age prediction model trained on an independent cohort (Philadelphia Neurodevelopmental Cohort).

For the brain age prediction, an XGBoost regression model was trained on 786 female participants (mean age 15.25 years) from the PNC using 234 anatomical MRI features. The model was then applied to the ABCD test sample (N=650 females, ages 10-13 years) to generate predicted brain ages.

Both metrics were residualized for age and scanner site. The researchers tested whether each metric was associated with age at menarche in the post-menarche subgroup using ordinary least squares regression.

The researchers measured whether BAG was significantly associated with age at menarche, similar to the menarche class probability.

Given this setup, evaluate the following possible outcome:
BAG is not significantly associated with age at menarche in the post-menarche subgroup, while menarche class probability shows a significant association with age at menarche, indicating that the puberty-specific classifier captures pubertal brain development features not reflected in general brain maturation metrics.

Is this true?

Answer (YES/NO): YES